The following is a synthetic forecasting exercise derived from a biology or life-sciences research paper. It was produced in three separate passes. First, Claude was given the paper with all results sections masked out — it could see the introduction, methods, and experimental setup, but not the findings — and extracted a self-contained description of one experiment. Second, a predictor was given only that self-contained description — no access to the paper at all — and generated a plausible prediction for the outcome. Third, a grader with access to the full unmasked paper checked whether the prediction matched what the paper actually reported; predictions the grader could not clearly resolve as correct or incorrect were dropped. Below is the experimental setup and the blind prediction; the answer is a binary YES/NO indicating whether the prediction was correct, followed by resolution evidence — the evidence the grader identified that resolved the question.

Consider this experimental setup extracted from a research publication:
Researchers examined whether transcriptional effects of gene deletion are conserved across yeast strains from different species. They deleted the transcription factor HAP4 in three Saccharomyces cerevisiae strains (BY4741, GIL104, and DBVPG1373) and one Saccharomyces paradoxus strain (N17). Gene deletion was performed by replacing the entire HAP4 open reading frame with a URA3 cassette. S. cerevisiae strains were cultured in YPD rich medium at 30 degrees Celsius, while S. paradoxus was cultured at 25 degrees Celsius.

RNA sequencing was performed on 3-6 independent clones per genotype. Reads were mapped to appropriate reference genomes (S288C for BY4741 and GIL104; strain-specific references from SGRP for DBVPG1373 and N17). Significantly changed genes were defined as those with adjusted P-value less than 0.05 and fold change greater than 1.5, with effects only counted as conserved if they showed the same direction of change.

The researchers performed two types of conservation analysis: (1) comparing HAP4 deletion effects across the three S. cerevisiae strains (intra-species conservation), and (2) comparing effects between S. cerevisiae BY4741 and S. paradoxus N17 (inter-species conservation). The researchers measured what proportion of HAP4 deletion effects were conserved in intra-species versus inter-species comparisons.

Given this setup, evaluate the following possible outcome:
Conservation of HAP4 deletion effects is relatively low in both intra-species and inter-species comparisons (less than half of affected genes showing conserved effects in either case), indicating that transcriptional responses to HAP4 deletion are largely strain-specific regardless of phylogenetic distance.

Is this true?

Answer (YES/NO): NO